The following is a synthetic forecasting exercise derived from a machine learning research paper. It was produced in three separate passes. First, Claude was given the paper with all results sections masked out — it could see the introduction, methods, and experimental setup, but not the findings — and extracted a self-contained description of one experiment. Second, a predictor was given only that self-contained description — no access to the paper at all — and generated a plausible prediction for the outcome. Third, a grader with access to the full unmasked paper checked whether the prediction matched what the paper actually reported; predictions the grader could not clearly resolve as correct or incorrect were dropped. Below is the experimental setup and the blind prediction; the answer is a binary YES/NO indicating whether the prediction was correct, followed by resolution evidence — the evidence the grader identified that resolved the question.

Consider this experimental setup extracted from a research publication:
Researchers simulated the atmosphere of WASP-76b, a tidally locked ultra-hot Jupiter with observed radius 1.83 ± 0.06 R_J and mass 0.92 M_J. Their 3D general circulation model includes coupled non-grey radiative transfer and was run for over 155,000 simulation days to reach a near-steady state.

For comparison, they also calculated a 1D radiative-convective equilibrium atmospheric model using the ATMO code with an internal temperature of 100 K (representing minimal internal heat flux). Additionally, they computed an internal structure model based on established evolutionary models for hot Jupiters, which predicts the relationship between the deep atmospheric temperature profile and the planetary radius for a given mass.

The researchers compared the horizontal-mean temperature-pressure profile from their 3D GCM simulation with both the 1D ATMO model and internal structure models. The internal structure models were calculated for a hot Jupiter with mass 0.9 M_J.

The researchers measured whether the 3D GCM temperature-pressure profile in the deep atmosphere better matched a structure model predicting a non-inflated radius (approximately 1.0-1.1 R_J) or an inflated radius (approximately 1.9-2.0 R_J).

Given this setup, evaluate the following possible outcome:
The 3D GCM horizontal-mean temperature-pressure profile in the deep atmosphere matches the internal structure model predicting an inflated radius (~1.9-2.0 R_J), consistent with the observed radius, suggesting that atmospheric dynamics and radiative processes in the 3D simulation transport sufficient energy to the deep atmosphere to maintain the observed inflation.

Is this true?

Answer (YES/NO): YES